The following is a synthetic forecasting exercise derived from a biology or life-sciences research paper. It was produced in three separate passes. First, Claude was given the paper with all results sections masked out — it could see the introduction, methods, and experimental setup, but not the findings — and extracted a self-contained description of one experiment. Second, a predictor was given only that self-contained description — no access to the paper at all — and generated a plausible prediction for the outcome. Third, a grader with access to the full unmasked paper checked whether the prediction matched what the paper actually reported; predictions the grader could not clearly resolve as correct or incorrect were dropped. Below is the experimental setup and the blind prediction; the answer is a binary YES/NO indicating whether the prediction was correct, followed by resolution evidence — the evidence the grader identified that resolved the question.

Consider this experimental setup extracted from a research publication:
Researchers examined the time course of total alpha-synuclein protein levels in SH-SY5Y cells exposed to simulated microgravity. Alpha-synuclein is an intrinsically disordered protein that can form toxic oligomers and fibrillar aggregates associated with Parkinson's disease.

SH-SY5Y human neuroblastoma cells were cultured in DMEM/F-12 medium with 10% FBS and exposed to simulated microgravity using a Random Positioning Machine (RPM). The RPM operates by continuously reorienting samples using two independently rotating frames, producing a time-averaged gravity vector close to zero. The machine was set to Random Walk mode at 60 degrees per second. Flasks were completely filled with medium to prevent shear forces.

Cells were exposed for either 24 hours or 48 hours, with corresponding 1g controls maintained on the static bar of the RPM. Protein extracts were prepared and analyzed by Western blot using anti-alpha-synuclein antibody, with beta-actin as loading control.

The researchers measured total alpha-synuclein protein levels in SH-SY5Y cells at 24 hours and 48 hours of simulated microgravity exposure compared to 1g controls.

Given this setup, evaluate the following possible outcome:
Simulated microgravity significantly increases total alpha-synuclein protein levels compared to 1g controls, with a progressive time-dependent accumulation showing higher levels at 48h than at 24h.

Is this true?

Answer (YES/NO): NO